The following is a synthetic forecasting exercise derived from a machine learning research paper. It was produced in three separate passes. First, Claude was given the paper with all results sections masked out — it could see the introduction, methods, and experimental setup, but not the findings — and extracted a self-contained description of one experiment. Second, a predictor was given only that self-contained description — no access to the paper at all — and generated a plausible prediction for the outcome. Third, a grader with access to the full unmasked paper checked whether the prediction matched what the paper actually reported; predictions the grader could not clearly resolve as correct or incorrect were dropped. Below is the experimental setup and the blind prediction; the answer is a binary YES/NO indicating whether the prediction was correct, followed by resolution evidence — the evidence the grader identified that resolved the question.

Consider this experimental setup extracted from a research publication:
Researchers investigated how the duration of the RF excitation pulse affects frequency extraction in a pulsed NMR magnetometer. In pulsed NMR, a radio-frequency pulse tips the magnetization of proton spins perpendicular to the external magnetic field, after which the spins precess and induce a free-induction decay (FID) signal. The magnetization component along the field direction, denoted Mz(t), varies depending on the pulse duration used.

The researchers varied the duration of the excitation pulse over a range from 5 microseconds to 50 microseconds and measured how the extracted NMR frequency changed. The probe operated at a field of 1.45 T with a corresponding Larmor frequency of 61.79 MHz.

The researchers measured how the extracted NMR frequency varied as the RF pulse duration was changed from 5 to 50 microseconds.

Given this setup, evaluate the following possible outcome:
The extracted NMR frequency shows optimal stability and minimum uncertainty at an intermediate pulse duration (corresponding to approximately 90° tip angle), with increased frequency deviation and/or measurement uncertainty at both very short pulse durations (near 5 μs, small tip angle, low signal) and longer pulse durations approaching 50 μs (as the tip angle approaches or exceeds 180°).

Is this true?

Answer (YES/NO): NO